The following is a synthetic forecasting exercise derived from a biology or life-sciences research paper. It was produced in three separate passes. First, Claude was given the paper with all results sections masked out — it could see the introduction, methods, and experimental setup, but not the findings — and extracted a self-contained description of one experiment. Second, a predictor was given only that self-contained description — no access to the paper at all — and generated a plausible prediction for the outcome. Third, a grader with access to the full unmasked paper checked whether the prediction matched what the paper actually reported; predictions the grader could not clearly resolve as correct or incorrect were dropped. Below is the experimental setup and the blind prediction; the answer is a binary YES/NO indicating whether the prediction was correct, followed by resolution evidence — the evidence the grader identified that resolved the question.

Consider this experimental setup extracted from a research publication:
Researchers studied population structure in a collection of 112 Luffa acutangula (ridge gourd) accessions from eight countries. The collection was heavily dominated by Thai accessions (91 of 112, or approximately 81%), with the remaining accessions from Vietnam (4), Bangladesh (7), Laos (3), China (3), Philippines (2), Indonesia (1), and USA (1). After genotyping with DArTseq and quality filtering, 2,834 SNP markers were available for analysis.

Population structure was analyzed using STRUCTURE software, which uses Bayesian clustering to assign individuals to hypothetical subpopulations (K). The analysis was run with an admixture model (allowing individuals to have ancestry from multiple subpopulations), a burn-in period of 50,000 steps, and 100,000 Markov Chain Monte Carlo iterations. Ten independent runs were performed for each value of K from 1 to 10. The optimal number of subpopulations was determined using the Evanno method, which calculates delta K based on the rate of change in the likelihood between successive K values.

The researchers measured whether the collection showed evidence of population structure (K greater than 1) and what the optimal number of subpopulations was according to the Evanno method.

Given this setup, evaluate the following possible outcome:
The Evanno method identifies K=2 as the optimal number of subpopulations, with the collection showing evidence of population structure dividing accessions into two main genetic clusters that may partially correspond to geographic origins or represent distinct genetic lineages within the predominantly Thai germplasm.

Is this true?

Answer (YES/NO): NO